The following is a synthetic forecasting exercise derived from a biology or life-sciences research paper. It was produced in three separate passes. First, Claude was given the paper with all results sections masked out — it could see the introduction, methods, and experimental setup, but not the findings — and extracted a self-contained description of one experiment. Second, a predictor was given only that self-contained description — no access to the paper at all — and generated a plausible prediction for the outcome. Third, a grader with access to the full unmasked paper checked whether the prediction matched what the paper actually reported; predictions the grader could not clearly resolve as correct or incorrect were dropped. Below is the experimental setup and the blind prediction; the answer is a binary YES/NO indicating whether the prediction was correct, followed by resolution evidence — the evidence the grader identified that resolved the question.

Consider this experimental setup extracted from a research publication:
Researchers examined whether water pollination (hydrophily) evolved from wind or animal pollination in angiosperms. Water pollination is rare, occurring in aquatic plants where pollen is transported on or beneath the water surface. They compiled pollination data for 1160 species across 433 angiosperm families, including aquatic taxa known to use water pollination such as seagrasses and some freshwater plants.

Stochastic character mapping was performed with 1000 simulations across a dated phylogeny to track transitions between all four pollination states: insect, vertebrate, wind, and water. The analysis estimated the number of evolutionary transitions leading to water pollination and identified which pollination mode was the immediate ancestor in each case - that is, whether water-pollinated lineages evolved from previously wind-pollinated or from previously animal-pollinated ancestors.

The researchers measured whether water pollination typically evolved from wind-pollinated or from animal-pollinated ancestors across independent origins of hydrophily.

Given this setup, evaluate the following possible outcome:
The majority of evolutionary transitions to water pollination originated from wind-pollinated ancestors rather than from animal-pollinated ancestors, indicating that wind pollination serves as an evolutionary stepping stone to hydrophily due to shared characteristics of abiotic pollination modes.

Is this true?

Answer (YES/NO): YES